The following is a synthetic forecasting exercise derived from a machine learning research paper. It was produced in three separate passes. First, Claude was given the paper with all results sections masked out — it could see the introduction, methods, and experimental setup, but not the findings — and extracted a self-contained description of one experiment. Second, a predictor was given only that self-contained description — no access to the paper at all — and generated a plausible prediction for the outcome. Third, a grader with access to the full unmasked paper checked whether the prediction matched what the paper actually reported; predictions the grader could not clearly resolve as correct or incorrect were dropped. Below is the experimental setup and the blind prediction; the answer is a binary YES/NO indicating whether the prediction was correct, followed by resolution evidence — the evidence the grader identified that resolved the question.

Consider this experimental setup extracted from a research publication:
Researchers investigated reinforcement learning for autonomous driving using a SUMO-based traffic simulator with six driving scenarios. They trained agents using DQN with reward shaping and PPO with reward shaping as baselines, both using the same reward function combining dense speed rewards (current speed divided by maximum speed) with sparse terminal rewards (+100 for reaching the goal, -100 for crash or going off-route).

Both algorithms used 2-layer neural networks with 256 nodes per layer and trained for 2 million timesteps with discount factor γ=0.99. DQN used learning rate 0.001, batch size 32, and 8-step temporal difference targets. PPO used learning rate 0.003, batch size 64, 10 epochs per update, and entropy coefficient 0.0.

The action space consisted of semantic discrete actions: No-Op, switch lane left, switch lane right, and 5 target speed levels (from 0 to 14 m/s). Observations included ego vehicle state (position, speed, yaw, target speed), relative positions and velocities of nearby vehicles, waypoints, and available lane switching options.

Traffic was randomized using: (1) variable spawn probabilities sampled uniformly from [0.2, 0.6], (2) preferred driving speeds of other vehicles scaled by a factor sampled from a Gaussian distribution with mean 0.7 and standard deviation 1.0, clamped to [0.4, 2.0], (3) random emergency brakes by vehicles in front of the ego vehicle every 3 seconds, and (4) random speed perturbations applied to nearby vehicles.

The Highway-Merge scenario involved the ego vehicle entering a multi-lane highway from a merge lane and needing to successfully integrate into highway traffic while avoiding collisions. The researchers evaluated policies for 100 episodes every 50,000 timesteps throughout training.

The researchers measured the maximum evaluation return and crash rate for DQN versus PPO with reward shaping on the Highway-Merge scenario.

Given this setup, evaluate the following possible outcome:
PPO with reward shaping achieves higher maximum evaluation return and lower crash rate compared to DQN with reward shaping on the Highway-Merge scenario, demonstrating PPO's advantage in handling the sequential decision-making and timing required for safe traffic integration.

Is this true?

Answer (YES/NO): NO